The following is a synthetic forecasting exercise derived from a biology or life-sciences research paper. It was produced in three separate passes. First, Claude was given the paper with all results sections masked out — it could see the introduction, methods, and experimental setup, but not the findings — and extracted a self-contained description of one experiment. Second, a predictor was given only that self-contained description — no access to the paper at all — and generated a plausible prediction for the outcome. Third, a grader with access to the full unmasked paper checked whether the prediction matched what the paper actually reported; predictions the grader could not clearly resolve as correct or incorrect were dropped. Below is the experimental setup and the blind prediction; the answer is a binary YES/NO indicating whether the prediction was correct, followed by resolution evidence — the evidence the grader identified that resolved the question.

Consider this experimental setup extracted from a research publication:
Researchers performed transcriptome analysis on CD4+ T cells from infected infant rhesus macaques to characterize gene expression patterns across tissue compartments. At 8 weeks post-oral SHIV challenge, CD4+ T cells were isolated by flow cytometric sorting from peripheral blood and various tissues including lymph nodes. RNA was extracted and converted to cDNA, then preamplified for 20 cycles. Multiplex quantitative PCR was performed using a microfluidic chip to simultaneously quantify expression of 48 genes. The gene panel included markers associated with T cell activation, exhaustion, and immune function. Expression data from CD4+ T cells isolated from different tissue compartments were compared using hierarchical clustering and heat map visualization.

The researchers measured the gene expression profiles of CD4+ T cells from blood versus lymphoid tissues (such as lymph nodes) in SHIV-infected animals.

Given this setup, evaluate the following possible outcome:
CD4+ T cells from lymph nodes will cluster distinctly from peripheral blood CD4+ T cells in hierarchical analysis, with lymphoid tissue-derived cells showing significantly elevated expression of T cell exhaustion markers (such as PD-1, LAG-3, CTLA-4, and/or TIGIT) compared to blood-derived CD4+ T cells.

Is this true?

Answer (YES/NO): NO